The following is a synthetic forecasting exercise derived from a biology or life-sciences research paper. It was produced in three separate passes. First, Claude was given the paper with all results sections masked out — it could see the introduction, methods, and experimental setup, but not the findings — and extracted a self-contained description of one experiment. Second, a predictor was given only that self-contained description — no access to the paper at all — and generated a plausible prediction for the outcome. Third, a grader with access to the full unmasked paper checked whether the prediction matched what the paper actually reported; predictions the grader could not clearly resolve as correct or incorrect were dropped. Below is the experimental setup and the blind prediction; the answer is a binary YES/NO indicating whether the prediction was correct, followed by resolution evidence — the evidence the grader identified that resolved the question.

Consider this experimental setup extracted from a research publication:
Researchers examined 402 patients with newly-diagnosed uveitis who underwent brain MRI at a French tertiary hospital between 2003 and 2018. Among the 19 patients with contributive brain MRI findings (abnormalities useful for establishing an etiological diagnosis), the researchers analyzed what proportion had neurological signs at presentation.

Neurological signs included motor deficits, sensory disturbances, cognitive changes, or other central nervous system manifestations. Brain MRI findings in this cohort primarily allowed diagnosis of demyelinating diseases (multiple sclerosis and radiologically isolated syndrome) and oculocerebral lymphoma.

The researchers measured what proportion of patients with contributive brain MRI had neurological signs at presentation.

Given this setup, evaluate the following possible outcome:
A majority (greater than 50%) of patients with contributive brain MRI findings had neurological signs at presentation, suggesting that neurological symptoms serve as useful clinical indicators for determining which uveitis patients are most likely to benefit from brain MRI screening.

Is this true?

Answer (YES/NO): YES